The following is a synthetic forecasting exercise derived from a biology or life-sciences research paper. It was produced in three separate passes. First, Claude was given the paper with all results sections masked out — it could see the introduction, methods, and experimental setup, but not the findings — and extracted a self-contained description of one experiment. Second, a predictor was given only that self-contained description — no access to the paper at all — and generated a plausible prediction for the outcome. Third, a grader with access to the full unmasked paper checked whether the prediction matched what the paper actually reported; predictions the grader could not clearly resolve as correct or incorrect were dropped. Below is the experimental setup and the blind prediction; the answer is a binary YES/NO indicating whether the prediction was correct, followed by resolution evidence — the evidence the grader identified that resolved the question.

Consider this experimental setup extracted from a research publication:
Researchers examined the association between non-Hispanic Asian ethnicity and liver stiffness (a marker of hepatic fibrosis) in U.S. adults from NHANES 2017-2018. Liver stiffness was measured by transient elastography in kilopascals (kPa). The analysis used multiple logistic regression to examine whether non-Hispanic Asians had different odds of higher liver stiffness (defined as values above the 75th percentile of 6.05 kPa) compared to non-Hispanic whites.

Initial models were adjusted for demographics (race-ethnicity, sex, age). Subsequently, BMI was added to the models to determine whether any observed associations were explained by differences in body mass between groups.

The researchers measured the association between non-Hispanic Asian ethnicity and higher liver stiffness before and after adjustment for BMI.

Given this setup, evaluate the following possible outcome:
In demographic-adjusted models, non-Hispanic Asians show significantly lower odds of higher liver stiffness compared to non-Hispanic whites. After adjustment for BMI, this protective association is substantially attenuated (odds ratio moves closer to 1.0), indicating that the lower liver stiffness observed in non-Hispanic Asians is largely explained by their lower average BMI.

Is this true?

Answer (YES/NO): YES